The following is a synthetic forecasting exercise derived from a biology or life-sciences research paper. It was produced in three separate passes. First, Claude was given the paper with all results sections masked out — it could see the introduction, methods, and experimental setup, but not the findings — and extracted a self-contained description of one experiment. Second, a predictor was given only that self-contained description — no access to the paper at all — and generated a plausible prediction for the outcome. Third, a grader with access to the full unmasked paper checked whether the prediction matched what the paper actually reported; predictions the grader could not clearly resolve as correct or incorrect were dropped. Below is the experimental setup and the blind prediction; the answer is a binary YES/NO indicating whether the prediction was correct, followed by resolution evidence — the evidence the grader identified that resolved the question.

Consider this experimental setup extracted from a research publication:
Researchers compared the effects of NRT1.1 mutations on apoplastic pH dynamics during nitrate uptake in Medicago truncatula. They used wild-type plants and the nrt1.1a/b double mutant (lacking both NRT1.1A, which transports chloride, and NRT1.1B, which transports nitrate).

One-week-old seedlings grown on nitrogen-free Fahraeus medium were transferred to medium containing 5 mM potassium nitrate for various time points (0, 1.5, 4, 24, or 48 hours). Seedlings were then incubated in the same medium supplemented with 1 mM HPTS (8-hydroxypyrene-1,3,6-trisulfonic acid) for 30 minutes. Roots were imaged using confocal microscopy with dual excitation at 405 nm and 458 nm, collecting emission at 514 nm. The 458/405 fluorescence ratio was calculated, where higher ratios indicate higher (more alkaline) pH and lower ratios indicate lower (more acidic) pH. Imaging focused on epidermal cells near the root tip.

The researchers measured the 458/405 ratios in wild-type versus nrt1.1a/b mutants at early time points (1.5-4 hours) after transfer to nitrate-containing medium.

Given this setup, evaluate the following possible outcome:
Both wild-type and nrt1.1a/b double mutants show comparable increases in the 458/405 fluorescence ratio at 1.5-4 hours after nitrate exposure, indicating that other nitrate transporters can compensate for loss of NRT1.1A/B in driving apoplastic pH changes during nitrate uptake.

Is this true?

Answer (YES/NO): NO